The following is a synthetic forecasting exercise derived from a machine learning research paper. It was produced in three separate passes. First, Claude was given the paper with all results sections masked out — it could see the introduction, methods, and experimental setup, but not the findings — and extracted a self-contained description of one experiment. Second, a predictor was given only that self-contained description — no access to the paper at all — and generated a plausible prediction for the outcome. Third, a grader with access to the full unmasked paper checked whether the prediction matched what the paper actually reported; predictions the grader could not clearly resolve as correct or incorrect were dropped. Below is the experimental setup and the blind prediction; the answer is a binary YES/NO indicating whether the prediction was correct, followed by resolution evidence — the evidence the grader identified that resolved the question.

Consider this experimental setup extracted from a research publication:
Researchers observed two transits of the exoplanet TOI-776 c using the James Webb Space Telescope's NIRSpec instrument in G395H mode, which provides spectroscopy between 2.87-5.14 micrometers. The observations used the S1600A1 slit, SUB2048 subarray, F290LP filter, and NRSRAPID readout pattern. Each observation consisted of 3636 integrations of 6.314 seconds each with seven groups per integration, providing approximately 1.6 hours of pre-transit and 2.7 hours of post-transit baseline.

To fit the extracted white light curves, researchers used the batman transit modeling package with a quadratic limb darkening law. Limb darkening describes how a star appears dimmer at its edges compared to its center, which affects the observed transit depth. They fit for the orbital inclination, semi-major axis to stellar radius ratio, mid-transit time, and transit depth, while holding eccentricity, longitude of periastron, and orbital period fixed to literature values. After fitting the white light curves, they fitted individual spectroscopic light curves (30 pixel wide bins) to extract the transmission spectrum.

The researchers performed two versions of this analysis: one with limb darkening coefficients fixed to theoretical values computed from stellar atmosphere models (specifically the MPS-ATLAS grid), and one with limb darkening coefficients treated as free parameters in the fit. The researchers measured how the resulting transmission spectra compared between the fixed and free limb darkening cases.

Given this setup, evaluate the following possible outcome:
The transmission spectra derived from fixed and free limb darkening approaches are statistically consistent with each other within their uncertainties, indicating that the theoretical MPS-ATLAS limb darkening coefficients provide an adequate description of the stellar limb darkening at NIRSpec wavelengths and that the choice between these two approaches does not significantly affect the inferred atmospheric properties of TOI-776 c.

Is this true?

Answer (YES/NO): YES